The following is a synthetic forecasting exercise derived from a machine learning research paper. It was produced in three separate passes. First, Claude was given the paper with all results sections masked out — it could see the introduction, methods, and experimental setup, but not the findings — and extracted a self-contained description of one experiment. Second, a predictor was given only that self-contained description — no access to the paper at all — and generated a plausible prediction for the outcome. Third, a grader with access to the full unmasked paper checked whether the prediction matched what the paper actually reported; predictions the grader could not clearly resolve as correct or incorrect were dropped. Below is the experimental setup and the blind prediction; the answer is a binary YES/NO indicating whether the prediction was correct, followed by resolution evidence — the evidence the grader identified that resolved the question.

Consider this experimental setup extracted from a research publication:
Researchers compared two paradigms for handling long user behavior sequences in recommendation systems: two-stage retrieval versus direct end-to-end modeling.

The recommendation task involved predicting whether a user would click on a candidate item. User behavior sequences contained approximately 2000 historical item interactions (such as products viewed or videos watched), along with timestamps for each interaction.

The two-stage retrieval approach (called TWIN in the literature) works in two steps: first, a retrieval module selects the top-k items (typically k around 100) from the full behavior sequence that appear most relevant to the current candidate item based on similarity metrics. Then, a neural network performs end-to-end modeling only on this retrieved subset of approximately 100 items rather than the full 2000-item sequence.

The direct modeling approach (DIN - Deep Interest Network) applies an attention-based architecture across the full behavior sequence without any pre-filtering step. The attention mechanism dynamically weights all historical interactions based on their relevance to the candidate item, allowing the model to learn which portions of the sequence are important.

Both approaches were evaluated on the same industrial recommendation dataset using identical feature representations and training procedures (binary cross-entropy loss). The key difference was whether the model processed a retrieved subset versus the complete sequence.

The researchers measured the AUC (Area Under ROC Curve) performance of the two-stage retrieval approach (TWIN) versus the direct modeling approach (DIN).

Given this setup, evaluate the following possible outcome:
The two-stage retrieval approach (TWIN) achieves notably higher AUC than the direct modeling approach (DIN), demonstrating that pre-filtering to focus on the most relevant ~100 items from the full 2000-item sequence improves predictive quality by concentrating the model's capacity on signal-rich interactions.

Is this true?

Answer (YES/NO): NO